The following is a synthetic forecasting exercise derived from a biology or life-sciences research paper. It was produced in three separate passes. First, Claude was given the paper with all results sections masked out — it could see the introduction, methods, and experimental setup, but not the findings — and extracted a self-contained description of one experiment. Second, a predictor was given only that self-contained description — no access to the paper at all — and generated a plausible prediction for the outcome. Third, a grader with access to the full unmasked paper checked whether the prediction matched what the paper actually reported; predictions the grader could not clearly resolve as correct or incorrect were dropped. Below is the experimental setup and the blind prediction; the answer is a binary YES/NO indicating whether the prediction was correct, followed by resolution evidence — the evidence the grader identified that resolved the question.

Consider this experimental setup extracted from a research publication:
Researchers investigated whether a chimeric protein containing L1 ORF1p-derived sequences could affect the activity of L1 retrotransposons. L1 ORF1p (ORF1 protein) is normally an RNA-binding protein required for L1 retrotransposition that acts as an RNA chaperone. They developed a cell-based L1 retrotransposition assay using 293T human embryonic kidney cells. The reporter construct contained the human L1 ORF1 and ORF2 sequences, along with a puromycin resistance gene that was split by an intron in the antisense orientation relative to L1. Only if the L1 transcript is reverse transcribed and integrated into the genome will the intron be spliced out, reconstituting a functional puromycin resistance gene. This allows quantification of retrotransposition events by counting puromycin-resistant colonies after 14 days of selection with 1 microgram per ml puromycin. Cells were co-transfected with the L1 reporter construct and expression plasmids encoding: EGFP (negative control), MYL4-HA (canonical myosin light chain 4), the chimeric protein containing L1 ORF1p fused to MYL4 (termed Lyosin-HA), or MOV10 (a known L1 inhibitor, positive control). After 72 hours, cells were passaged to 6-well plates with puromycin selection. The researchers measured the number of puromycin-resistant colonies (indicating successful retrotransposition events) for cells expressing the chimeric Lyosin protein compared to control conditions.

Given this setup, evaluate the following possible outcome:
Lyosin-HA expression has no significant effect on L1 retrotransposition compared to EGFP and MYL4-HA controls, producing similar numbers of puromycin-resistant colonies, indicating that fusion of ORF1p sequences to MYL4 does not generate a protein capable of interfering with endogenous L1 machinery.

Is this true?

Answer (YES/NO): YES